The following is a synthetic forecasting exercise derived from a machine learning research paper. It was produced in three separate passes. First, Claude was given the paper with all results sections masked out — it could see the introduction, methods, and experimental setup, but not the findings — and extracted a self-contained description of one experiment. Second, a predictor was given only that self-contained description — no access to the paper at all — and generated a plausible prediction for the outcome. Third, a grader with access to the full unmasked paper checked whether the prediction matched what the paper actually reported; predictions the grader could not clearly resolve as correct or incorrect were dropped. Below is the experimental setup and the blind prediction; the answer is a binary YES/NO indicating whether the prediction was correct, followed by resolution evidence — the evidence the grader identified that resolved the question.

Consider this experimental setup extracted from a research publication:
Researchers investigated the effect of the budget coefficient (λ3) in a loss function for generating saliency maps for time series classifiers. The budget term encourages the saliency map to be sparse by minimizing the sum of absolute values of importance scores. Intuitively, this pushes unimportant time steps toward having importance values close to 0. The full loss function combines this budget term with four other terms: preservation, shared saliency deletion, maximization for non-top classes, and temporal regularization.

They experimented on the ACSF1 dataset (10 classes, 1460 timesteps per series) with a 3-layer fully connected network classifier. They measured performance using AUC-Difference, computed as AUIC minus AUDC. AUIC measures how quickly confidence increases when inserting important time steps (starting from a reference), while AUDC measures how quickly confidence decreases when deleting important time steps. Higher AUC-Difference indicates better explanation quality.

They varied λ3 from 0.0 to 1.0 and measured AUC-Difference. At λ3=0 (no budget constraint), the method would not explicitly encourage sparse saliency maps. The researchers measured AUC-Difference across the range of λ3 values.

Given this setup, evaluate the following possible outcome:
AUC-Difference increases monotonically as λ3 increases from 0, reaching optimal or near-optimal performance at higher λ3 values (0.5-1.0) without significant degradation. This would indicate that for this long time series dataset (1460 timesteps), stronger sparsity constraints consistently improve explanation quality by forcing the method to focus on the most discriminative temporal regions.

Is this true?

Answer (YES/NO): NO